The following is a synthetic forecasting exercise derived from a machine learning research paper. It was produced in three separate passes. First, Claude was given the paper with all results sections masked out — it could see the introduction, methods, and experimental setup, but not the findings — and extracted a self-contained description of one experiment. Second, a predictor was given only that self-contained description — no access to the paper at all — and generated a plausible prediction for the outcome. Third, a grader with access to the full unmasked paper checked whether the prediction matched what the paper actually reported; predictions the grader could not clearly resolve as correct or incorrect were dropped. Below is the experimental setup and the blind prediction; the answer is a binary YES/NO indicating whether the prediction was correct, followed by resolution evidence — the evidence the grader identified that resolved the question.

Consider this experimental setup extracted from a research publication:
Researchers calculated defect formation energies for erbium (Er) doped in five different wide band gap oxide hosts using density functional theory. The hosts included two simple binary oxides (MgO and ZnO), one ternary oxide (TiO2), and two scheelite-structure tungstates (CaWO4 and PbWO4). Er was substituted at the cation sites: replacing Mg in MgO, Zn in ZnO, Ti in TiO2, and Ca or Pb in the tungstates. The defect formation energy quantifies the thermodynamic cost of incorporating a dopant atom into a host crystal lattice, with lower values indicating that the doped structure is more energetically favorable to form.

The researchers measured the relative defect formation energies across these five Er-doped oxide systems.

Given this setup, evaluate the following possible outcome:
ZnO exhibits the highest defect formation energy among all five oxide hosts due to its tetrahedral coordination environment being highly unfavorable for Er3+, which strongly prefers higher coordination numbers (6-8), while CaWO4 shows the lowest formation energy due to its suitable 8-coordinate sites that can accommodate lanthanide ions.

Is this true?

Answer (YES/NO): NO